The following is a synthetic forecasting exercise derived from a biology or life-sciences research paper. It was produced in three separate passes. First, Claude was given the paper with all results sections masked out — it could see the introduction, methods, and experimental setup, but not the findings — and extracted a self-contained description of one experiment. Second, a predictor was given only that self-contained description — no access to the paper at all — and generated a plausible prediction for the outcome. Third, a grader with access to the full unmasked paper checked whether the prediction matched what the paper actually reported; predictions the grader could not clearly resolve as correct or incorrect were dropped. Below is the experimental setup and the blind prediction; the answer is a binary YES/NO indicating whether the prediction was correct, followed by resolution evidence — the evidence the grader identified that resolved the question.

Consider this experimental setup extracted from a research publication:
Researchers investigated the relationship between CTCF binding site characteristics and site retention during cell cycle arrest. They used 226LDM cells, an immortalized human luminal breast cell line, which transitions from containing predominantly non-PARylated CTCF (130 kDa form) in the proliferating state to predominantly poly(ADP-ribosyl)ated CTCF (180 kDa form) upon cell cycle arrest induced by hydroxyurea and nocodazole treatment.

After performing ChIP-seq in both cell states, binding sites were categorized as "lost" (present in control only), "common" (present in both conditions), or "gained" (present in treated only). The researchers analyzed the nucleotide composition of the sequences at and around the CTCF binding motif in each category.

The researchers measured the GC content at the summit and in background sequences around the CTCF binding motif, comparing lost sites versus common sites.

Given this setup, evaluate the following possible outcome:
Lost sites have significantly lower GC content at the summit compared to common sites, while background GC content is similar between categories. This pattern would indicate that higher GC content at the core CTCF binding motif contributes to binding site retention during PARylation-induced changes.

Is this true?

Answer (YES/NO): NO